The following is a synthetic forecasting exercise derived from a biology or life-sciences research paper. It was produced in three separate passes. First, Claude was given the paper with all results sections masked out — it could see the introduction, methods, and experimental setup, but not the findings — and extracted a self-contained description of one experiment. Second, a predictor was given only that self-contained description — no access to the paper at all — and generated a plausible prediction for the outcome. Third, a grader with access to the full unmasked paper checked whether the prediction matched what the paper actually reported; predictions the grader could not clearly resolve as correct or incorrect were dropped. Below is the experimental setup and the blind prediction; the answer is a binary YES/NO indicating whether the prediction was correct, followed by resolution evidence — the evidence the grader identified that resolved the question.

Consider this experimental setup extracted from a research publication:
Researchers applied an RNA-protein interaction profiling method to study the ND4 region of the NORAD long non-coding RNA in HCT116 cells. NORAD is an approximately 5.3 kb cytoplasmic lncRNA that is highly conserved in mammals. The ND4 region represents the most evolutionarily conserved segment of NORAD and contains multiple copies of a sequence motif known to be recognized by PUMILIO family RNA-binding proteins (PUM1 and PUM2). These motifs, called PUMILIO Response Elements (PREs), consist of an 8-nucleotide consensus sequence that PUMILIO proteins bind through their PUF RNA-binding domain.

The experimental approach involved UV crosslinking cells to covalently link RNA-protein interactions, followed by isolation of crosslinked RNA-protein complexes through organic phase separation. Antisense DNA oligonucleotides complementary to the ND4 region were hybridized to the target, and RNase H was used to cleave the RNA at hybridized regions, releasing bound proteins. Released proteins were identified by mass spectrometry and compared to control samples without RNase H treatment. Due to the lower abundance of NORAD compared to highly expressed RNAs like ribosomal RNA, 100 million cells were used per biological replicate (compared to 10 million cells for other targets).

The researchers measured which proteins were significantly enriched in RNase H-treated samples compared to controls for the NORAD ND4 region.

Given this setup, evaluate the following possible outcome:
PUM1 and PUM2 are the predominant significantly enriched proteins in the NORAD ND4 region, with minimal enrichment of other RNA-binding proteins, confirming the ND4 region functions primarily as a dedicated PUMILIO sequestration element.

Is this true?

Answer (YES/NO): NO